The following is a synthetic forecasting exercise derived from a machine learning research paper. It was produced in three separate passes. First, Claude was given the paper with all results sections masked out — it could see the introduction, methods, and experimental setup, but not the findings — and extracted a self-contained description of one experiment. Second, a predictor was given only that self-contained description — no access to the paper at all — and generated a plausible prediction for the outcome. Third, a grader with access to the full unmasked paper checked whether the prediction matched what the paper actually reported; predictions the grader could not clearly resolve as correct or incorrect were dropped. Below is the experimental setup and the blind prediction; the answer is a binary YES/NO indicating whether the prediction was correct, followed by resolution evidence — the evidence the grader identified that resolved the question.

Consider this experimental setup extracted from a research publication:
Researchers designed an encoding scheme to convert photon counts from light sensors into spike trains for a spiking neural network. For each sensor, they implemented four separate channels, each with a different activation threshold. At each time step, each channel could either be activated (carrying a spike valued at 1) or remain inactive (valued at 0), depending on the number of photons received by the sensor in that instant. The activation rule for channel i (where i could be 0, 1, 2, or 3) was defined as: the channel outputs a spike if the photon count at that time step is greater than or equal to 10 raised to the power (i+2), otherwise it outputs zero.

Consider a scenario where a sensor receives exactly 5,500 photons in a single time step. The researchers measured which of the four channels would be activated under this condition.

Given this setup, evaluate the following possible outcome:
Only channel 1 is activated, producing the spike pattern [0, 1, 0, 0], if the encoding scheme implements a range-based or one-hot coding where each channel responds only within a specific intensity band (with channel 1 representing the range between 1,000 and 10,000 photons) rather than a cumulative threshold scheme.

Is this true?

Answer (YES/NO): NO